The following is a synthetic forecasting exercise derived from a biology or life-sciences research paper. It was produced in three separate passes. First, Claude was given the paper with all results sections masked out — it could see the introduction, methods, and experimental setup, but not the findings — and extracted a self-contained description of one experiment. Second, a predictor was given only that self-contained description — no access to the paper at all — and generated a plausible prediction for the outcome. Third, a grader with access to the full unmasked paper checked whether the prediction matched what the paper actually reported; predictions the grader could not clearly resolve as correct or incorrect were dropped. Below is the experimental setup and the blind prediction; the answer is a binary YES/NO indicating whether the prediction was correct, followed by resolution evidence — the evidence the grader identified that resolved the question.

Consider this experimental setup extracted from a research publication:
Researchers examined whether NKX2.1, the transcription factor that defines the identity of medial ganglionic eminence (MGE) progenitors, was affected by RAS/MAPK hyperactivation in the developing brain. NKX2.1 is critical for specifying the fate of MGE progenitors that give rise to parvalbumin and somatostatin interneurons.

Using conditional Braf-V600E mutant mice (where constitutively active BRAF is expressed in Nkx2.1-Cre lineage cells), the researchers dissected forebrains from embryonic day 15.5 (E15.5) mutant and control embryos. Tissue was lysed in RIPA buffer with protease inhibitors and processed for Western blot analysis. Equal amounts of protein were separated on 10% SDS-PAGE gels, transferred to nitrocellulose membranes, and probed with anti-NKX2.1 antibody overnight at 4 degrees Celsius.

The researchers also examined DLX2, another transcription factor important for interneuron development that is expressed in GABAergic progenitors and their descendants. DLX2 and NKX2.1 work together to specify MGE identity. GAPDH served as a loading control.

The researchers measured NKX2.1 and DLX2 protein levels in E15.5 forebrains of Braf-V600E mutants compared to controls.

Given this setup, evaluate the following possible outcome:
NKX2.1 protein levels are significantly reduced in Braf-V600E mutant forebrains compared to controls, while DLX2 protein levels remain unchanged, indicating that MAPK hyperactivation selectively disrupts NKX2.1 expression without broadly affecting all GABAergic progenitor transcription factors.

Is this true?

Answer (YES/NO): NO